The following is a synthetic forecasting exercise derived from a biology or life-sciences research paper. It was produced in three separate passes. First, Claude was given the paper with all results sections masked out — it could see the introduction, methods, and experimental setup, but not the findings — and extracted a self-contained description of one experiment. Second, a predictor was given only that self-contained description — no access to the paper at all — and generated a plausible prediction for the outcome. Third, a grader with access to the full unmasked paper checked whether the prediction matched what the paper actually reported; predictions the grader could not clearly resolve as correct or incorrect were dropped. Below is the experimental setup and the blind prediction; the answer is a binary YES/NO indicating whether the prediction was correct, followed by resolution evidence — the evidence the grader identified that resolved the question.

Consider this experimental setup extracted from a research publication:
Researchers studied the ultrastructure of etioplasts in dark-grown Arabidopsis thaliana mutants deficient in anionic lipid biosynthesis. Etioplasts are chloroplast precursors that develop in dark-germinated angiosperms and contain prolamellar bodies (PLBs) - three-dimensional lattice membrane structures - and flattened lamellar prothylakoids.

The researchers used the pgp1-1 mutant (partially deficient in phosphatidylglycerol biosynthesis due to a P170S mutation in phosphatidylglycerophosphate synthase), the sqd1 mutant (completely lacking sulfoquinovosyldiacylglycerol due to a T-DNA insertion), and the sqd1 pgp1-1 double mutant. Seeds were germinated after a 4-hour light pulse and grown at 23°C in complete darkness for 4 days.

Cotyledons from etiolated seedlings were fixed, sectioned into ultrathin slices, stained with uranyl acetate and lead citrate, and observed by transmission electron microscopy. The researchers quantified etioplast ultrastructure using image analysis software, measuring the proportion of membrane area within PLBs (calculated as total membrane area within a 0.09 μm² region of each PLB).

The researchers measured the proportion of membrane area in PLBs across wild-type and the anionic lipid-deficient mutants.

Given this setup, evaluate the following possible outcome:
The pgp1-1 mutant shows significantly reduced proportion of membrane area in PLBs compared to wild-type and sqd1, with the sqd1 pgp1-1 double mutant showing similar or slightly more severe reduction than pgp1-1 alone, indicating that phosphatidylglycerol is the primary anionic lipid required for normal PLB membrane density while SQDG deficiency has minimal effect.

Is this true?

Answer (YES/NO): NO